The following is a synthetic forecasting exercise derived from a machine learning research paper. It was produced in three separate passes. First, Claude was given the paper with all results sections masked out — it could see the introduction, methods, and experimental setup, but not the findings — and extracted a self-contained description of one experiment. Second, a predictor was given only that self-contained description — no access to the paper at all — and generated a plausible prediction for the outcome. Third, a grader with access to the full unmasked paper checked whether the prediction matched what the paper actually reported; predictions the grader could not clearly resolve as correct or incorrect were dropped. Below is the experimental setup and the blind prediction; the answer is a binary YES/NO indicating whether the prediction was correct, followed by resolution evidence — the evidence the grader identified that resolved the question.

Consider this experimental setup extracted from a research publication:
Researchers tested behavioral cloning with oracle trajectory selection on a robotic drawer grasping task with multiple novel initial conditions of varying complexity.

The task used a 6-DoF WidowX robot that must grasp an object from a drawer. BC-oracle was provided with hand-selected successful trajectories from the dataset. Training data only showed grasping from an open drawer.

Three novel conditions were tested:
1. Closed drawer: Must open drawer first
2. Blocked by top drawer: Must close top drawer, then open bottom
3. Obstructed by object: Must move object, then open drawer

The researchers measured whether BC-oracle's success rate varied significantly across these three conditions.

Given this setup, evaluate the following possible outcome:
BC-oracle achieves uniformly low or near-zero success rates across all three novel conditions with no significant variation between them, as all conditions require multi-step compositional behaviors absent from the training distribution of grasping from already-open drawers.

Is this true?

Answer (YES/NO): NO